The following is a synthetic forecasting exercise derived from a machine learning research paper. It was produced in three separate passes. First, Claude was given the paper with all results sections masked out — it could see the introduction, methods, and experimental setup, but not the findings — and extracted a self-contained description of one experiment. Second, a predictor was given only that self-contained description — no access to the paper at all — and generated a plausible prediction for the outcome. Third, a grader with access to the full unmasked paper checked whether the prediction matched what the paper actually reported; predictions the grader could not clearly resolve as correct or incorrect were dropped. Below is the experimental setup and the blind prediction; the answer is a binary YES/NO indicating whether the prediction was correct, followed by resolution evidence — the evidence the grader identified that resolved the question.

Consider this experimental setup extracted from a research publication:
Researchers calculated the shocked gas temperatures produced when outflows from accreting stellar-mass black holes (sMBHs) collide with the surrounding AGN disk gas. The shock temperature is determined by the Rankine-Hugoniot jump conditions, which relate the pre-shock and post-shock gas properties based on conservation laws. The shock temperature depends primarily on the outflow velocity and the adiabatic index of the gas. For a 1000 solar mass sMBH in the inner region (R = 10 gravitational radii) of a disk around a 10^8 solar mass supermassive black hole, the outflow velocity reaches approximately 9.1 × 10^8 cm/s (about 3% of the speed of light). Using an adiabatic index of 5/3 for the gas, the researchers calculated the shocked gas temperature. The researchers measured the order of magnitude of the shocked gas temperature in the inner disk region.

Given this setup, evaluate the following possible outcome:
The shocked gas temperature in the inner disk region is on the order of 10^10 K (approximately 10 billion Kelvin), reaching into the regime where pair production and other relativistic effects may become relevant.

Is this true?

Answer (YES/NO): NO